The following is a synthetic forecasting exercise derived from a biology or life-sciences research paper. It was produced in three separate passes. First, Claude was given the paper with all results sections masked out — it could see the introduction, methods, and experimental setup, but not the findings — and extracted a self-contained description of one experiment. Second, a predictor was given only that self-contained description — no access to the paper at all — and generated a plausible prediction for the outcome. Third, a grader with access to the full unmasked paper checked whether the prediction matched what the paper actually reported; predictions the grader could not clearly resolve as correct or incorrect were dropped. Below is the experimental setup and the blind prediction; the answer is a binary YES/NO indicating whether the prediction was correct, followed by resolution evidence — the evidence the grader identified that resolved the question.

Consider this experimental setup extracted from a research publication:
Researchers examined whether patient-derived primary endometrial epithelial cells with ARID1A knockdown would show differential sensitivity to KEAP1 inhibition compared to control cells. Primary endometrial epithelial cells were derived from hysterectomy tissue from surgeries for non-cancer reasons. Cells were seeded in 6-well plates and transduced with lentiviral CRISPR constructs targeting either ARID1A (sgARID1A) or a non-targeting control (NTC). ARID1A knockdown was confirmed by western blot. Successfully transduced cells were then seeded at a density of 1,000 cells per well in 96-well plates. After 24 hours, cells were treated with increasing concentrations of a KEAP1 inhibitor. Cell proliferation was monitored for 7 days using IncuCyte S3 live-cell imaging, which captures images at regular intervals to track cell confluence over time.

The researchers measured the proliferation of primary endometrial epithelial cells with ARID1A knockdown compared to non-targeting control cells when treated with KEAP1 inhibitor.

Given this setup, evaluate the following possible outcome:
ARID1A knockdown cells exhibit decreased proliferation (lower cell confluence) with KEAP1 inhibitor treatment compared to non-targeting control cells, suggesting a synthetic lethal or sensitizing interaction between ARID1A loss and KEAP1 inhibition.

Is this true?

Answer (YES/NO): YES